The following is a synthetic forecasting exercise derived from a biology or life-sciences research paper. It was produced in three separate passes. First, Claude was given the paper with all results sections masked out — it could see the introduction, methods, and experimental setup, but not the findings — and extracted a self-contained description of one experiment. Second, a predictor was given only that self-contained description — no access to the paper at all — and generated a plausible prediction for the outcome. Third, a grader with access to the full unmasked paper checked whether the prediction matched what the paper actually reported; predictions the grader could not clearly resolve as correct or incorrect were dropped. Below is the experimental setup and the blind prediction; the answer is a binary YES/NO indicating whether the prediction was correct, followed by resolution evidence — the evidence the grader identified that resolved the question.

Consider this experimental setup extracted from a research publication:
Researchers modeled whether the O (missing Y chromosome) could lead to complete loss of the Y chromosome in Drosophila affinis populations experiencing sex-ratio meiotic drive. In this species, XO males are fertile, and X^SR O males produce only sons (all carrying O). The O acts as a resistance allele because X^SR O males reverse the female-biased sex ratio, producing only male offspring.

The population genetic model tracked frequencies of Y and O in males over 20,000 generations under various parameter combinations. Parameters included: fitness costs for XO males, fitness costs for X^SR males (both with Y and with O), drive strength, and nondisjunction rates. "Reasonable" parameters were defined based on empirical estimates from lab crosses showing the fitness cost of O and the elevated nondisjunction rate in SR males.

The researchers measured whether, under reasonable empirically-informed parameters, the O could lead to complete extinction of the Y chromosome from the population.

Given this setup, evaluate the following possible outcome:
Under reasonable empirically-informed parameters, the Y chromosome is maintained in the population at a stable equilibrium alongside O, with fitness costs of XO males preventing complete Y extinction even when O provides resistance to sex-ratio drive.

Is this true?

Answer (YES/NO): YES